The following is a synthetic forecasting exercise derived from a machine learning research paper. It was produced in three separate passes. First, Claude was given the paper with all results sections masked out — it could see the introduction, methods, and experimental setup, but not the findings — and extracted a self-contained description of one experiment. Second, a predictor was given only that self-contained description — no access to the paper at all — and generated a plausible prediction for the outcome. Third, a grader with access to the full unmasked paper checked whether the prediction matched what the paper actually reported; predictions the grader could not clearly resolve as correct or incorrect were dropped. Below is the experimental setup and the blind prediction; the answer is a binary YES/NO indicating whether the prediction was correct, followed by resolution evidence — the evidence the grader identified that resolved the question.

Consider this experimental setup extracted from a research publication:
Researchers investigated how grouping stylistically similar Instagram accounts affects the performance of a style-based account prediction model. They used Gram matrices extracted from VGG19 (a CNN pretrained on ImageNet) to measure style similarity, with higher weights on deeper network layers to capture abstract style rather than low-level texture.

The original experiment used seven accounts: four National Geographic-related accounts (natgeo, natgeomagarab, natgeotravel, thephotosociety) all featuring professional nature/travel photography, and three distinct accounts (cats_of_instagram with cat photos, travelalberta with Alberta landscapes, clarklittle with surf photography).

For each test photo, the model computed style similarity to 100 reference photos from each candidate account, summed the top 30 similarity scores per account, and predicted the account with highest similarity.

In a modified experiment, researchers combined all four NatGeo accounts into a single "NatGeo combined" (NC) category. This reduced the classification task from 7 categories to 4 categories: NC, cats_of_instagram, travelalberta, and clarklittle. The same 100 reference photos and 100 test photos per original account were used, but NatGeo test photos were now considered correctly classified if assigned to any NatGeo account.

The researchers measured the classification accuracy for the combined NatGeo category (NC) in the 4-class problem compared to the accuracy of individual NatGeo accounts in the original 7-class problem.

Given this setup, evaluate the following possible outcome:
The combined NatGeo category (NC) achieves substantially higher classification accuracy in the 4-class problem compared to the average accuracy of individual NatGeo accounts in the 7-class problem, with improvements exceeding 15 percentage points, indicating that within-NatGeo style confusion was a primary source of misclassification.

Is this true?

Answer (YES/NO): YES